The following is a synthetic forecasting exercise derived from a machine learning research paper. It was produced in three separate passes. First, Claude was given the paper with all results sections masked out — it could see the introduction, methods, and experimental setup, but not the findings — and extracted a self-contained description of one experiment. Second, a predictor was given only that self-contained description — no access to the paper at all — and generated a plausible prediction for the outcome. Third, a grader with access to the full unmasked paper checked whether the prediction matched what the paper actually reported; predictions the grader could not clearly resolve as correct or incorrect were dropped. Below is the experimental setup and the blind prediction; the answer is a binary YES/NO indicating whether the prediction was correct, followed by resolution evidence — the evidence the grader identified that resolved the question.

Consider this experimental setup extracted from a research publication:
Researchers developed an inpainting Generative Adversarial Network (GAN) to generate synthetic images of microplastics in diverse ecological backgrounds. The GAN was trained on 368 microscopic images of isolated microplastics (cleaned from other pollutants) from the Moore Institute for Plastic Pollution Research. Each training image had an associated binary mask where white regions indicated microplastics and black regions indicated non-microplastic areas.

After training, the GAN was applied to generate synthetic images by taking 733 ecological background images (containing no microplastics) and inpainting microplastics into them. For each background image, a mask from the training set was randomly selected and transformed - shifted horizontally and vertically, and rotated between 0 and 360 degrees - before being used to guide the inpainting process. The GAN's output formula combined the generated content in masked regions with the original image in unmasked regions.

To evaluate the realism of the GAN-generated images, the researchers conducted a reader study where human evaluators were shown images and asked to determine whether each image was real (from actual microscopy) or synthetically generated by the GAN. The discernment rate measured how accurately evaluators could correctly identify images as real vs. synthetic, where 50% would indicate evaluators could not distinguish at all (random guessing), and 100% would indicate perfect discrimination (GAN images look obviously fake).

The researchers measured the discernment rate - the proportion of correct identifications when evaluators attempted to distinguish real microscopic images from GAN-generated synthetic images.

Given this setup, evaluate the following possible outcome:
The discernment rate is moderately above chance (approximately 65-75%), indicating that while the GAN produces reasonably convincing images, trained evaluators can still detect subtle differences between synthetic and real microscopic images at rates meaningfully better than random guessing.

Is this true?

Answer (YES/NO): YES